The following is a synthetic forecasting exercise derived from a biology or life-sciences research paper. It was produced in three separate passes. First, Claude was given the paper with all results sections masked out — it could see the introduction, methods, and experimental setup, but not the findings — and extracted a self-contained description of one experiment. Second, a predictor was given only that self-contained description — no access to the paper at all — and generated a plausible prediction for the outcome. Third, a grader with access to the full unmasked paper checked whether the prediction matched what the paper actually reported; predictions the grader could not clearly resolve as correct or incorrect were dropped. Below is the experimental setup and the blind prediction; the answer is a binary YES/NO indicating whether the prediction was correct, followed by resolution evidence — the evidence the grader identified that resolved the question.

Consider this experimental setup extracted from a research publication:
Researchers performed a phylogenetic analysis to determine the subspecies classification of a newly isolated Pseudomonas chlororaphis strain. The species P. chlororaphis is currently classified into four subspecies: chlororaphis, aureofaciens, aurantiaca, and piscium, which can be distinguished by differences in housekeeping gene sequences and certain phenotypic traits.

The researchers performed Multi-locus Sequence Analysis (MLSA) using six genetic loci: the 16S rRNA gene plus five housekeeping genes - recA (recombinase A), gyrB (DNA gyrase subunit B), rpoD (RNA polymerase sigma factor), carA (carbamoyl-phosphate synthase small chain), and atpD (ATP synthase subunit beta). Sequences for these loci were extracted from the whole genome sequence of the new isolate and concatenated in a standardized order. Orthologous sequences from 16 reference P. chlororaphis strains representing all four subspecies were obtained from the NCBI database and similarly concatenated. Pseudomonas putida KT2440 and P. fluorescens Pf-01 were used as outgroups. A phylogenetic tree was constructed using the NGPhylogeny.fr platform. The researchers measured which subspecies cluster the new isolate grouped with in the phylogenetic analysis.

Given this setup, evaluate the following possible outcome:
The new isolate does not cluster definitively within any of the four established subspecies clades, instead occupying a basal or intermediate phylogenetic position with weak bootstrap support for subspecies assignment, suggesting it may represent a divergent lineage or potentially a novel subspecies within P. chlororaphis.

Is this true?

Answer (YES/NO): NO